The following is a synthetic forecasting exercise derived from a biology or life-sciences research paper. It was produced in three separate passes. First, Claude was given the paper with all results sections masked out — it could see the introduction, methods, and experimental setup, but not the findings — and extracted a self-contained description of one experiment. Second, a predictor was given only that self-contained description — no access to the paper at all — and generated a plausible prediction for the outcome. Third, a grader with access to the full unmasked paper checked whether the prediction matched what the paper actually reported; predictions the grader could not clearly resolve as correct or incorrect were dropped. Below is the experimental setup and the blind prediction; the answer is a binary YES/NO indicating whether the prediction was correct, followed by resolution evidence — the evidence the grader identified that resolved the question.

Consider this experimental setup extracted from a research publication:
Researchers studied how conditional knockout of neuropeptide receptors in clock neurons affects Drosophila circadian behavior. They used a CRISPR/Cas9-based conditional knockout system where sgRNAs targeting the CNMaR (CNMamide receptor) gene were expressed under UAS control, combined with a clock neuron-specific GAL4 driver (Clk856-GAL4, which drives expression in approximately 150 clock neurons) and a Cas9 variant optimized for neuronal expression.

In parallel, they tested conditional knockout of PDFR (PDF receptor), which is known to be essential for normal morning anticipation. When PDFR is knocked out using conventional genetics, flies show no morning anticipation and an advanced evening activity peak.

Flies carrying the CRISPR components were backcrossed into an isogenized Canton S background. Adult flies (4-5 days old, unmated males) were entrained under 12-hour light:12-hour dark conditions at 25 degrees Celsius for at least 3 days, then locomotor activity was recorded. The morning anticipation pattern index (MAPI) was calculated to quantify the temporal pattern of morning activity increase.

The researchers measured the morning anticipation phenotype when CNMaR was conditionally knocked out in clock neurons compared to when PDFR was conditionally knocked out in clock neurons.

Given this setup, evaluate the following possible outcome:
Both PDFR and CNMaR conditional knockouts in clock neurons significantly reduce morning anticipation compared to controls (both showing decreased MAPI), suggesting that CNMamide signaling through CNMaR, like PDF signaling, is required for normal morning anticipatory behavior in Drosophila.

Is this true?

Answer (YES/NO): NO